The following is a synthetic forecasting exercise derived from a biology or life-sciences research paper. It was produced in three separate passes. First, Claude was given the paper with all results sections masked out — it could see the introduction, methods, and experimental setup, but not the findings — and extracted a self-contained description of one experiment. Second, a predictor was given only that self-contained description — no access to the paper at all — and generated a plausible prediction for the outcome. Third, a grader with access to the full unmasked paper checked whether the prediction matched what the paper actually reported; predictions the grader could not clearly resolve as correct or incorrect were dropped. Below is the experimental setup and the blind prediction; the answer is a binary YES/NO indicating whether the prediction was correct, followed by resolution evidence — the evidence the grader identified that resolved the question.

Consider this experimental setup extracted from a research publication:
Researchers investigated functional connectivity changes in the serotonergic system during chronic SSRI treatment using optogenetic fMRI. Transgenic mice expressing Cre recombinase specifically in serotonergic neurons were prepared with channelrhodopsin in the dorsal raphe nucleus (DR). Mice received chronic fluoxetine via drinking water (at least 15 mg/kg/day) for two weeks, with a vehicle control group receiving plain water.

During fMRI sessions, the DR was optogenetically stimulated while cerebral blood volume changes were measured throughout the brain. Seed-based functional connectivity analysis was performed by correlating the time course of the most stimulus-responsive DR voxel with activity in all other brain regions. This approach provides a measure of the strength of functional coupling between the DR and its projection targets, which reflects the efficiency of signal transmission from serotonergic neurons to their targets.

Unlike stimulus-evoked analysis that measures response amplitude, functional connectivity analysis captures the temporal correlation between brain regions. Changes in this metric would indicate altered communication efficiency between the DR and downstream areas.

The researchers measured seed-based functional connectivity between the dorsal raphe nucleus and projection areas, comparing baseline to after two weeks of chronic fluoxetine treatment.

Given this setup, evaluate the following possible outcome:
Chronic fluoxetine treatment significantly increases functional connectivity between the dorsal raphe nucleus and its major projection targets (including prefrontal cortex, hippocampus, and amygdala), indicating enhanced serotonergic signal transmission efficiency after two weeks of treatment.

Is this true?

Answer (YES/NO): NO